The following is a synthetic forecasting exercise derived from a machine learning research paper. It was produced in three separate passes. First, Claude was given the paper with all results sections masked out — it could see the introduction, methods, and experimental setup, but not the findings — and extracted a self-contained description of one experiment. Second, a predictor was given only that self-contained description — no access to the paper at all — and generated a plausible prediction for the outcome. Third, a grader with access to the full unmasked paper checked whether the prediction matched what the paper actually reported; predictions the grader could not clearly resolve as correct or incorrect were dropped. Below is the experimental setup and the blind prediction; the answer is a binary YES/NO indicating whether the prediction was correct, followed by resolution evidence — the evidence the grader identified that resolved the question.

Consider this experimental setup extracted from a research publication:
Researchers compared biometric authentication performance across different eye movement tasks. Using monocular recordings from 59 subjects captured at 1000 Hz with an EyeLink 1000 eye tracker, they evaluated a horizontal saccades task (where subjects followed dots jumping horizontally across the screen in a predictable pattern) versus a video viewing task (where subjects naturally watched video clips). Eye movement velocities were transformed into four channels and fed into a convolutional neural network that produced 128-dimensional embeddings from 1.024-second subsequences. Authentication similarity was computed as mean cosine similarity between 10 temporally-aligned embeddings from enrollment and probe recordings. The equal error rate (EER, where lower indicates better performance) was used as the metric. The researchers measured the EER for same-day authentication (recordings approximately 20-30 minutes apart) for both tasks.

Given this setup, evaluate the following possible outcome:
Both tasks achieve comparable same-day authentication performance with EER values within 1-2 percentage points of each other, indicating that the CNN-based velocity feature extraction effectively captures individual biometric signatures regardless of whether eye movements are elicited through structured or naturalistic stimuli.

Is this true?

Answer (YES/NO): NO